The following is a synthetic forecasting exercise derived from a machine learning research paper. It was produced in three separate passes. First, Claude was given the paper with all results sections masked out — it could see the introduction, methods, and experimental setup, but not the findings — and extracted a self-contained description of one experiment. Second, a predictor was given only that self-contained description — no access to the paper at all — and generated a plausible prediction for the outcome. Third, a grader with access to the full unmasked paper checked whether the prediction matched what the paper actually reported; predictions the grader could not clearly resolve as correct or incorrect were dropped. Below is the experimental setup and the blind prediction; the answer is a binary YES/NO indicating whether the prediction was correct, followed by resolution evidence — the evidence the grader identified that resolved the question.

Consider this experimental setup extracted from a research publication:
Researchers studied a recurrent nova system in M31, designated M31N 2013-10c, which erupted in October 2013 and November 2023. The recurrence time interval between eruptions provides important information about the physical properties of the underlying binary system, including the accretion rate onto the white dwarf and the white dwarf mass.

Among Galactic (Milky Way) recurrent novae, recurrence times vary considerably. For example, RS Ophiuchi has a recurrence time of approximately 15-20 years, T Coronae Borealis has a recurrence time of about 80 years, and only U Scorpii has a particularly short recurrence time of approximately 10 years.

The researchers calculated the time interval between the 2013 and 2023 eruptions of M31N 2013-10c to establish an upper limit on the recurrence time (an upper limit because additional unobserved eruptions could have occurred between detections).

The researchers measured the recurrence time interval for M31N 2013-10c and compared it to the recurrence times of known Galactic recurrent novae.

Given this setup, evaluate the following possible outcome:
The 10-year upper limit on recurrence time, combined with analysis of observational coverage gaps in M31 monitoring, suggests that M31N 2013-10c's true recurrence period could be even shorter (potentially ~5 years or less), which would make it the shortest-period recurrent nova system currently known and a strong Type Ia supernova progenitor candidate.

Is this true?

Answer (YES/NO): NO